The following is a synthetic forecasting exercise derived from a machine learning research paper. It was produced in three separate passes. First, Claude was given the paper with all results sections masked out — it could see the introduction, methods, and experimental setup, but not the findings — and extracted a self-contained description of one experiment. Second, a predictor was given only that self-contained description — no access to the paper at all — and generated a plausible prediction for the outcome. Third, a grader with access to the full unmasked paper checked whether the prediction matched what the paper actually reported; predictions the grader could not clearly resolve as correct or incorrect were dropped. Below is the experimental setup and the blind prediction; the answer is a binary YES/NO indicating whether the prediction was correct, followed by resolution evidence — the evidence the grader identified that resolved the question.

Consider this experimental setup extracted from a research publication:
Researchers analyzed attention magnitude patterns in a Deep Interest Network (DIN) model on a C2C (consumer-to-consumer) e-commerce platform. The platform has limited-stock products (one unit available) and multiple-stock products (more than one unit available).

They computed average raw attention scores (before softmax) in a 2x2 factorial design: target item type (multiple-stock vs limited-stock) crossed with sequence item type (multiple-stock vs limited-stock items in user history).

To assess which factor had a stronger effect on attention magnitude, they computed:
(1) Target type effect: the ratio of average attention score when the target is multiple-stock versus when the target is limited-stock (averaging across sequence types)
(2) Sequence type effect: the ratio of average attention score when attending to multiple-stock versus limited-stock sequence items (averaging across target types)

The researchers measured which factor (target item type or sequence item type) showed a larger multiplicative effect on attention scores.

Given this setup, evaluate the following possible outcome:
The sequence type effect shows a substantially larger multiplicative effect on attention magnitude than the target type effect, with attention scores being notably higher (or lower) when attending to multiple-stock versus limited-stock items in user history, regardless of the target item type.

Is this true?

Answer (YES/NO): NO